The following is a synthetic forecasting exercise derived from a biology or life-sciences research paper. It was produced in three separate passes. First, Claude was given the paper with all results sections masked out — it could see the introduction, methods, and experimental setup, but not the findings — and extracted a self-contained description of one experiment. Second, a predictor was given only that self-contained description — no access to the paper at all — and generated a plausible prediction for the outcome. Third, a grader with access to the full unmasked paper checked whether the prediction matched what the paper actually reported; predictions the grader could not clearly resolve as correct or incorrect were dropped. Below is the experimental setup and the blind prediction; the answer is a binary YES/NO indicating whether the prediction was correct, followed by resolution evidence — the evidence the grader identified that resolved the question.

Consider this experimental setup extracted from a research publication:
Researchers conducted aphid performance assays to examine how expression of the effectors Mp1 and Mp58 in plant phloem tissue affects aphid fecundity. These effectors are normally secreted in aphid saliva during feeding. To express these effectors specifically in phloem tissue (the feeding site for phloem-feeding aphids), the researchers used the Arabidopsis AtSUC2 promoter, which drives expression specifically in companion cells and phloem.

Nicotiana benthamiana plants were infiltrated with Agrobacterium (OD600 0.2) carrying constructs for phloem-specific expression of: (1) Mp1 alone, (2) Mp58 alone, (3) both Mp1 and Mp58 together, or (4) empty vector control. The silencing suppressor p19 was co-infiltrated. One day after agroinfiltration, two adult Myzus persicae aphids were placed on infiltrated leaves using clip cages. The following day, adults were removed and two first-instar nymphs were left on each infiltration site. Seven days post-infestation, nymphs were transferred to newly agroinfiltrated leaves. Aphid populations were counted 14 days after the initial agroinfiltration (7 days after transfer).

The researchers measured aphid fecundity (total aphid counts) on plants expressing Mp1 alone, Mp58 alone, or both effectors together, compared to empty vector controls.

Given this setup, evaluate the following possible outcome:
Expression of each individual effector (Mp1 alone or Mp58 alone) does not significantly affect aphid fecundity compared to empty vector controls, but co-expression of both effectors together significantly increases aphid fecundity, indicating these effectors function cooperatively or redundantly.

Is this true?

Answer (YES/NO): NO